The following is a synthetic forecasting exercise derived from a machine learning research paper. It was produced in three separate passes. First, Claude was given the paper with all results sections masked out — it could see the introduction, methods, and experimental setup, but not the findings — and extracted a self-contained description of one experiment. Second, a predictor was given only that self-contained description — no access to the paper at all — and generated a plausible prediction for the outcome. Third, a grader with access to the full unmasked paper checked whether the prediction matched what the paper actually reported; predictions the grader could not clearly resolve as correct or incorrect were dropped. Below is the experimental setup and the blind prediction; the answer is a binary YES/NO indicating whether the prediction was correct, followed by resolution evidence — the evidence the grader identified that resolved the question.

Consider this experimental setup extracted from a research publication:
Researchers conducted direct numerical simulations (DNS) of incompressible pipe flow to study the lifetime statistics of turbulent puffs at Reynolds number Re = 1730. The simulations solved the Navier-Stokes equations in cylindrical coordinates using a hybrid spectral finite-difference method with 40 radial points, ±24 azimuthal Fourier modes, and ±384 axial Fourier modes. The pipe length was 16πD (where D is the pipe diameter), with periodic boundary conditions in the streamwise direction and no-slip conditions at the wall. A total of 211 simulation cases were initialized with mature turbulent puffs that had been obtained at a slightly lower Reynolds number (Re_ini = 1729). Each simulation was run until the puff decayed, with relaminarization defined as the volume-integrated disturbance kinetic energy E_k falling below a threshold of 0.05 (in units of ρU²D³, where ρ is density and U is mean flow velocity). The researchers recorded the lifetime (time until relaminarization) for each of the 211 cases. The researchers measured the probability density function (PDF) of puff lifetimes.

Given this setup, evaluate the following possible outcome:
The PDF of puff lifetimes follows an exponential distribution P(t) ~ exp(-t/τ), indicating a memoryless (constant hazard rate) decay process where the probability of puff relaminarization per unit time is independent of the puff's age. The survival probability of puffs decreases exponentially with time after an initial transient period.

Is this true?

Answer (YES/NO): NO